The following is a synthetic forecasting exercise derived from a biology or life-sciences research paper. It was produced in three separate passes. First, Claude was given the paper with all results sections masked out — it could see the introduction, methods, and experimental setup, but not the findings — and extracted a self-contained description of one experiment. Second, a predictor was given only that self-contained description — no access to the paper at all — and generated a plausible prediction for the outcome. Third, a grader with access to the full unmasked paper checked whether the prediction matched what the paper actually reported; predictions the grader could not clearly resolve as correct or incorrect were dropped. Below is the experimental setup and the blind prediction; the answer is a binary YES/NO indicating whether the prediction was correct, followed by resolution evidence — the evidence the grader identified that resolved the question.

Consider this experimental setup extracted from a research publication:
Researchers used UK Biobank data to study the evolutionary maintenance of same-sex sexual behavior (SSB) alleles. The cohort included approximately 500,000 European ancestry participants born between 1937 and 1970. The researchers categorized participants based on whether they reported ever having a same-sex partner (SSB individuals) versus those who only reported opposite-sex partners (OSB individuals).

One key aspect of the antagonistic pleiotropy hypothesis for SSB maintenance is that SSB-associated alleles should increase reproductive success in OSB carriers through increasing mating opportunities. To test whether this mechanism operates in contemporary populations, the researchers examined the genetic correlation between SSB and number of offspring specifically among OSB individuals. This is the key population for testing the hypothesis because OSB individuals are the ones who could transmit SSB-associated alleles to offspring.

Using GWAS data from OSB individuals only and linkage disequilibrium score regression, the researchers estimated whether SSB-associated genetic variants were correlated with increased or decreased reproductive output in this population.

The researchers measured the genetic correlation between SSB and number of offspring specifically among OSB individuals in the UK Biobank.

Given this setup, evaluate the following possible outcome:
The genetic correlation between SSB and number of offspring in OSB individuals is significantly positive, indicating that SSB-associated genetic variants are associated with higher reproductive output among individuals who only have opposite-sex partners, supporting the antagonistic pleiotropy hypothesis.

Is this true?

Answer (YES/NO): NO